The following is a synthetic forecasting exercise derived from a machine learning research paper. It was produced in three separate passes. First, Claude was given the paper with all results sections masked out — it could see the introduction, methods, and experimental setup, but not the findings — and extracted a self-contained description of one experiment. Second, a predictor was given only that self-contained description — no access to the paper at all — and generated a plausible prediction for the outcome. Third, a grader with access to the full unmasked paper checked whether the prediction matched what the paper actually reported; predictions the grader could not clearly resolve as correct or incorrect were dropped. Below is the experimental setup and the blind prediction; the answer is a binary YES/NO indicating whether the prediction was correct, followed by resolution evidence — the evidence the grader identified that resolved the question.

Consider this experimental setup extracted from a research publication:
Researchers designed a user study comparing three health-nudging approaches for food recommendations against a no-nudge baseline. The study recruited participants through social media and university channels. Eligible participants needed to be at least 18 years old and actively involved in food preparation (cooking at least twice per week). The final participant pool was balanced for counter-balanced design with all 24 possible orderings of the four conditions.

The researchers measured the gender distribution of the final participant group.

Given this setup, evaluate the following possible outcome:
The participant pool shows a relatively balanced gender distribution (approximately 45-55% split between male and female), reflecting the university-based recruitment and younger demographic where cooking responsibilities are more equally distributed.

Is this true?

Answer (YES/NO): NO